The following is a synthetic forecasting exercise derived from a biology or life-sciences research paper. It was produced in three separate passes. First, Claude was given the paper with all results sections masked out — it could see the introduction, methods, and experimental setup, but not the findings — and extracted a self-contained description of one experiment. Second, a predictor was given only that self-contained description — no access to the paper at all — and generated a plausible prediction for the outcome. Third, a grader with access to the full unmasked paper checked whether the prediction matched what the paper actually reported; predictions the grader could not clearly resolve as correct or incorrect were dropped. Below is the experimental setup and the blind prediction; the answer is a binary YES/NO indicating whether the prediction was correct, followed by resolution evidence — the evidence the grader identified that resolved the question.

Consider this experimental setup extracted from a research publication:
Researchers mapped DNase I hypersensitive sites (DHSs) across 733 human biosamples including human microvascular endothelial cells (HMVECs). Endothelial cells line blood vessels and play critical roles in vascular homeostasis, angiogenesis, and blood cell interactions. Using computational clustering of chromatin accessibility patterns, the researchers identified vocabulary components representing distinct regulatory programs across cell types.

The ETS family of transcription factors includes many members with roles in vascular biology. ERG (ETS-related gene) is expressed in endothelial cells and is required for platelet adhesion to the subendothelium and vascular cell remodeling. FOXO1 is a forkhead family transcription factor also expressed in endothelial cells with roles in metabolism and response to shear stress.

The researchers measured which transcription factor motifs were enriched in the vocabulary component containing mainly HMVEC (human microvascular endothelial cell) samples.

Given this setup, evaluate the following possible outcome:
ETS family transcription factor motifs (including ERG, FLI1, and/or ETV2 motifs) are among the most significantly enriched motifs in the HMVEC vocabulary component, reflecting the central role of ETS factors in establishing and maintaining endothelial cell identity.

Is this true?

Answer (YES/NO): YES